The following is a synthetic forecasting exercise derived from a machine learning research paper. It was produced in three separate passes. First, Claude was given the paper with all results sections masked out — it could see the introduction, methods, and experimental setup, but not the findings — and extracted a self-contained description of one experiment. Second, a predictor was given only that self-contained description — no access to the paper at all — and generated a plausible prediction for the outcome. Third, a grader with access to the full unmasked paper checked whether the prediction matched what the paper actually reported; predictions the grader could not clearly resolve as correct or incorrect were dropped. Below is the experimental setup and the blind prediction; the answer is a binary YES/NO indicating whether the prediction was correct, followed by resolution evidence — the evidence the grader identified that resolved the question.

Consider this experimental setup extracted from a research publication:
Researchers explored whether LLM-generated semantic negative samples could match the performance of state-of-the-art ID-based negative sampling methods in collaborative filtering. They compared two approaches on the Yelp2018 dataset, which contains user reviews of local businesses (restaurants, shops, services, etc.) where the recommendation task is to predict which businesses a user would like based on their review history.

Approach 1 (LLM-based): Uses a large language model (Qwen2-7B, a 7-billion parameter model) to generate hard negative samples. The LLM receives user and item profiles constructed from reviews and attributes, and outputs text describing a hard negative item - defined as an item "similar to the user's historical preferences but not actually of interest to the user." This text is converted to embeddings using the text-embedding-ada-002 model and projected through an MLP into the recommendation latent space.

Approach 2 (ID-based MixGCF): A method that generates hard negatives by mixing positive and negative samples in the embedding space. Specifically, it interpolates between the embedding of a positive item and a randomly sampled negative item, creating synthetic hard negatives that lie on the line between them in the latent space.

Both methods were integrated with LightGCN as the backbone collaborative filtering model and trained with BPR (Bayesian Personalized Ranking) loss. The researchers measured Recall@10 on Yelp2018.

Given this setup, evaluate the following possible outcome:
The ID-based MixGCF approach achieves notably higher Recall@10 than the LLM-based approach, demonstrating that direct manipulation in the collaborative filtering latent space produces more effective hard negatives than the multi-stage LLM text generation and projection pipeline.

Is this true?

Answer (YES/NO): NO